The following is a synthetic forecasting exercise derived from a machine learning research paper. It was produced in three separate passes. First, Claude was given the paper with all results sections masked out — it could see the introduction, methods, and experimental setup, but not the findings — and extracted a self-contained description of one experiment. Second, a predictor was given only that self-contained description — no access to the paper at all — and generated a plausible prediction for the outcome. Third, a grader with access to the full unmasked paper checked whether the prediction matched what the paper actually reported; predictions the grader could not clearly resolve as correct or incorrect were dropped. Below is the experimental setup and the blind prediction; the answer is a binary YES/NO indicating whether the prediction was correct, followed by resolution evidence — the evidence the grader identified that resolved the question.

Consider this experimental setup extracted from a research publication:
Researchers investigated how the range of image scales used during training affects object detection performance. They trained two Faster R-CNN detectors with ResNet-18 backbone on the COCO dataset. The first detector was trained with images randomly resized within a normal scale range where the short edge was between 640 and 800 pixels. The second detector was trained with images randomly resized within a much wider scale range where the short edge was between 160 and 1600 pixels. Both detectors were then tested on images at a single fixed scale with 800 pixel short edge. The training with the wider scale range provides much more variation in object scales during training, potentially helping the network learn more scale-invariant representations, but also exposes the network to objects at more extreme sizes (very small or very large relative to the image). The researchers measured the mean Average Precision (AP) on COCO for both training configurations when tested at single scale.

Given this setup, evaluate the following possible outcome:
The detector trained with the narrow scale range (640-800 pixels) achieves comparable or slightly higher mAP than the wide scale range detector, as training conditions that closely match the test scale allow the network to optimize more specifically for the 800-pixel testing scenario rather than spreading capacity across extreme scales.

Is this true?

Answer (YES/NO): YES